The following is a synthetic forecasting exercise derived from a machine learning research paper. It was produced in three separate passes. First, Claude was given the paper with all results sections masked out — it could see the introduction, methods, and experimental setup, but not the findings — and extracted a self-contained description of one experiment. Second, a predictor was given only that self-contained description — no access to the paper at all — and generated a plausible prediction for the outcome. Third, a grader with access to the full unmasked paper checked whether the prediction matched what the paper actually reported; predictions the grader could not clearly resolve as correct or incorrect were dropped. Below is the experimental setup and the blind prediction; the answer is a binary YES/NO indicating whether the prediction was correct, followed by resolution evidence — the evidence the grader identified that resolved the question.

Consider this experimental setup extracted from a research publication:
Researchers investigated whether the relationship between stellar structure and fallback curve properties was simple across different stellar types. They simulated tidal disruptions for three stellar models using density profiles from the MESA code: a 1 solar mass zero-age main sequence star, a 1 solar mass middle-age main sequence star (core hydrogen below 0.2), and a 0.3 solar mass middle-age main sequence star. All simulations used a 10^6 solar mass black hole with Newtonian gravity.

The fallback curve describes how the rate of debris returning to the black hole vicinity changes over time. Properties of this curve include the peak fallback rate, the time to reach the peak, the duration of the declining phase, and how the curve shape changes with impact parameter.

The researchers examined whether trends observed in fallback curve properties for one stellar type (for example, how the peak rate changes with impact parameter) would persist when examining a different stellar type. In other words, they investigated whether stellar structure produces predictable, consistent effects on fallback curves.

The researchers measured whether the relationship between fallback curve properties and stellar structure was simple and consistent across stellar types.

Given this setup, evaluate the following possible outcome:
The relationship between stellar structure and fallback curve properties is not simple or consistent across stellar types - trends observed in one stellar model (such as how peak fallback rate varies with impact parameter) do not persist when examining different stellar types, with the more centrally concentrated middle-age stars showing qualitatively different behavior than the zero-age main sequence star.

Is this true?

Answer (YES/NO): NO